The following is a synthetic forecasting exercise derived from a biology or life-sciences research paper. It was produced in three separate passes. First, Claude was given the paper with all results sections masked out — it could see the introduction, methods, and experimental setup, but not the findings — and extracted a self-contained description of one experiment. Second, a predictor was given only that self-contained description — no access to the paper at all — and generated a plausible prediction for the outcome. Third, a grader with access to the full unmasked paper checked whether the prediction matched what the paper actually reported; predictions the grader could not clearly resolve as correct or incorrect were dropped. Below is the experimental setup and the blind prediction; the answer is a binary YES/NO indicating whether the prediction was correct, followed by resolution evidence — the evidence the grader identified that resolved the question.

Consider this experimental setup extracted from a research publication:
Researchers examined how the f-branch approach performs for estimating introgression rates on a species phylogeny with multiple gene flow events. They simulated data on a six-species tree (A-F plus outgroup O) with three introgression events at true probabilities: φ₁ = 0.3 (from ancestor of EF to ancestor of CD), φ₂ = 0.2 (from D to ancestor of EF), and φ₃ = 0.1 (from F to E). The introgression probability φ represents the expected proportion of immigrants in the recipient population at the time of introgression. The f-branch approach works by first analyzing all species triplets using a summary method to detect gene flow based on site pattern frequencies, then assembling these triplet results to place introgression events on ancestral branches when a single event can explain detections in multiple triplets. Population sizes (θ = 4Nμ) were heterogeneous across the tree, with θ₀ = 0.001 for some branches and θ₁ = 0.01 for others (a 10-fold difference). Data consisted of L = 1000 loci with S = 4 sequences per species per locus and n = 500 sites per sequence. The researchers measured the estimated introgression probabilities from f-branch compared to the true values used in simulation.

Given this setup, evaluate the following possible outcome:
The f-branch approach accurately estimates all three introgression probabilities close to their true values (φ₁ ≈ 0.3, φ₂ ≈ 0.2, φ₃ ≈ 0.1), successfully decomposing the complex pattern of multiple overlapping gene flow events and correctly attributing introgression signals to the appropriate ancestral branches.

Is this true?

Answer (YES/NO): NO